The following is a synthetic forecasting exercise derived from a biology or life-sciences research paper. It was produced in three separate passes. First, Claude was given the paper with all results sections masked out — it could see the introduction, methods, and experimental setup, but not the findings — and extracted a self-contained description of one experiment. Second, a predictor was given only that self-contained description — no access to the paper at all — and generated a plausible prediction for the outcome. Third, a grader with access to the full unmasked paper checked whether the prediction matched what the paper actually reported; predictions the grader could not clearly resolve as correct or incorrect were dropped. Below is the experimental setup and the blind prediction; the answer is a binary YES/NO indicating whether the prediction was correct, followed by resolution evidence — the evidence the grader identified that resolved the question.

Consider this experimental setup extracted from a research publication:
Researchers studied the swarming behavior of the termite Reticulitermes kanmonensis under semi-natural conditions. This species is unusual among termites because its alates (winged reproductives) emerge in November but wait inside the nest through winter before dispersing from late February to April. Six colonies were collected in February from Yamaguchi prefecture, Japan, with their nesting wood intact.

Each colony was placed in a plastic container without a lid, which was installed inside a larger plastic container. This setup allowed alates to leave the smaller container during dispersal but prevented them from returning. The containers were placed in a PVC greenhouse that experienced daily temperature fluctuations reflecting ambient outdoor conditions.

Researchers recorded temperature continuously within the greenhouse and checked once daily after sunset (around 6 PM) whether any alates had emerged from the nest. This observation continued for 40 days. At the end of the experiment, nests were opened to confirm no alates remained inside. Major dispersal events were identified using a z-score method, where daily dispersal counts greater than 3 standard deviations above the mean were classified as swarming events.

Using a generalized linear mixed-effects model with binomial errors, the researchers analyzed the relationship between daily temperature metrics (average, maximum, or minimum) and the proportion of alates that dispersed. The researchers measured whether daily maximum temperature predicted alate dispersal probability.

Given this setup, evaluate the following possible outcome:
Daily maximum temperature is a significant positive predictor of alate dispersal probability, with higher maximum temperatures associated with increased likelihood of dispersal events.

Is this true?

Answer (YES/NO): YES